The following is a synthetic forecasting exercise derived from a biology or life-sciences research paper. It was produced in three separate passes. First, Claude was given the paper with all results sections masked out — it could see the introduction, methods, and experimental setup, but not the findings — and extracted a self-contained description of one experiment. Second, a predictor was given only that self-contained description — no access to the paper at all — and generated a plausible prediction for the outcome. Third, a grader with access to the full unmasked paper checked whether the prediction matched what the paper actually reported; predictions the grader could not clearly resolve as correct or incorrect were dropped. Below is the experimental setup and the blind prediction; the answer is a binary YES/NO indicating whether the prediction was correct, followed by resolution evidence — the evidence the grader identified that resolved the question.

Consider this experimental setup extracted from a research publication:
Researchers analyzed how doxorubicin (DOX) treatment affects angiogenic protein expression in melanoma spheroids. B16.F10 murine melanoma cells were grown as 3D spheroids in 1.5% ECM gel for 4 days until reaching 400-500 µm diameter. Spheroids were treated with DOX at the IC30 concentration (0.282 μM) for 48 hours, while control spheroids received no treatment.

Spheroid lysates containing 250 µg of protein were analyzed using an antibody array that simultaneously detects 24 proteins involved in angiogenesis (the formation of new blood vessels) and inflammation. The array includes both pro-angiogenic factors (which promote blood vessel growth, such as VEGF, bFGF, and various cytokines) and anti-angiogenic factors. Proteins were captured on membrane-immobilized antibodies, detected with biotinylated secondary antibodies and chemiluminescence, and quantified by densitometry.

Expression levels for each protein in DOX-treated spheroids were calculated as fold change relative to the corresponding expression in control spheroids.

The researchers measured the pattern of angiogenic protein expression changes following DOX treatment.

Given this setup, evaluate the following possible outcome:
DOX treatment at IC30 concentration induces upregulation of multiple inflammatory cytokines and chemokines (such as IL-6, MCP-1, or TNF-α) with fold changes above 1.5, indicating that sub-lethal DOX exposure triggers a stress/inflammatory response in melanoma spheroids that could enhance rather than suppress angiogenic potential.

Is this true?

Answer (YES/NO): YES